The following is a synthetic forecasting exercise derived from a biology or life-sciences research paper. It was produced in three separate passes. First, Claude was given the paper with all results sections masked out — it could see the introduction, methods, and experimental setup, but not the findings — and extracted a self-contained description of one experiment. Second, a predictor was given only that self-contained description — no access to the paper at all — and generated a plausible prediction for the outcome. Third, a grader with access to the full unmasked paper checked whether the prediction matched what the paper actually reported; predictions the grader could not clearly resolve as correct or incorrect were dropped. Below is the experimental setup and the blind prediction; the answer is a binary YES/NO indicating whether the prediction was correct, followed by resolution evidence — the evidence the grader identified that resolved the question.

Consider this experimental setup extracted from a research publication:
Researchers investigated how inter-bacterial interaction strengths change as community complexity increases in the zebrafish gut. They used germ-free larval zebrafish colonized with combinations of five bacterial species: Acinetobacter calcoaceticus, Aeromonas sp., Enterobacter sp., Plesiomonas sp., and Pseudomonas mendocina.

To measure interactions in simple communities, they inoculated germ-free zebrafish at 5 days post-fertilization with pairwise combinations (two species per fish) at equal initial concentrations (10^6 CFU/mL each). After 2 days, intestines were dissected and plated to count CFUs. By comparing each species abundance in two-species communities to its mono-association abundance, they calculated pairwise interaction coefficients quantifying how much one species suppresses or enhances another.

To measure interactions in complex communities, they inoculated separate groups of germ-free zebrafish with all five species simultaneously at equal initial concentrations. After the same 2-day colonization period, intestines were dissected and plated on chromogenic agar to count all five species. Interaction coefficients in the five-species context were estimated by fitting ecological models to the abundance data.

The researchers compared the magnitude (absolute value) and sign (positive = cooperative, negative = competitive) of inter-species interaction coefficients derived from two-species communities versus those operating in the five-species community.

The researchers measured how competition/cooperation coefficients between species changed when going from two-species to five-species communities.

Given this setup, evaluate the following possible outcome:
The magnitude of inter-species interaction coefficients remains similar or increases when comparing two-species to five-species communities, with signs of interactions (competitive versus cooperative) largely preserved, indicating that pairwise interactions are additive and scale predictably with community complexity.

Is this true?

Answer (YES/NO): NO